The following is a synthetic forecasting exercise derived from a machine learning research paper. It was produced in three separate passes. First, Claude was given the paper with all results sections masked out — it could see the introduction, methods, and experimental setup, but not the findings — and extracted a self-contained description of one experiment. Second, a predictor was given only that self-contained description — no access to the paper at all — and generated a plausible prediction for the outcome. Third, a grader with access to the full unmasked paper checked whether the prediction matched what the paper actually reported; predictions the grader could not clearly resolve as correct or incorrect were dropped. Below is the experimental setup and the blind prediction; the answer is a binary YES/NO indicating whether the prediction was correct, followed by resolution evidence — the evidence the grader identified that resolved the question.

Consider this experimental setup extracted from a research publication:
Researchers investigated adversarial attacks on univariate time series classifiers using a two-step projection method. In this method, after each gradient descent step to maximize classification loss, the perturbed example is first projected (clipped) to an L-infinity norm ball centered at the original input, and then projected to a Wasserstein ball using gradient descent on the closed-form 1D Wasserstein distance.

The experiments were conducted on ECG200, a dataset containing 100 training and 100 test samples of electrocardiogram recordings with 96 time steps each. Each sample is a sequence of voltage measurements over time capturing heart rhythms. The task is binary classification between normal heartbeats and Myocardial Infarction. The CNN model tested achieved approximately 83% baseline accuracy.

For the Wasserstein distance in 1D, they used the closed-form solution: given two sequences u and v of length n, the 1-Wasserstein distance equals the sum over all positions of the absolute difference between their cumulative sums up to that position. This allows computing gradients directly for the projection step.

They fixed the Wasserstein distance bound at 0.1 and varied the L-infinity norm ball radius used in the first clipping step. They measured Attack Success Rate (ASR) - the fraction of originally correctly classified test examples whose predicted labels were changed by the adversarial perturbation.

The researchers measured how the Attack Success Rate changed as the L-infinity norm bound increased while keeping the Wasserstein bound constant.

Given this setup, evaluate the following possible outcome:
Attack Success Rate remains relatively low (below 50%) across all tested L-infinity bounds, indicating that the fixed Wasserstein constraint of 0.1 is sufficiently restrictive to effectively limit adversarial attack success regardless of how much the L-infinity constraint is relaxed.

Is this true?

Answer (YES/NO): NO